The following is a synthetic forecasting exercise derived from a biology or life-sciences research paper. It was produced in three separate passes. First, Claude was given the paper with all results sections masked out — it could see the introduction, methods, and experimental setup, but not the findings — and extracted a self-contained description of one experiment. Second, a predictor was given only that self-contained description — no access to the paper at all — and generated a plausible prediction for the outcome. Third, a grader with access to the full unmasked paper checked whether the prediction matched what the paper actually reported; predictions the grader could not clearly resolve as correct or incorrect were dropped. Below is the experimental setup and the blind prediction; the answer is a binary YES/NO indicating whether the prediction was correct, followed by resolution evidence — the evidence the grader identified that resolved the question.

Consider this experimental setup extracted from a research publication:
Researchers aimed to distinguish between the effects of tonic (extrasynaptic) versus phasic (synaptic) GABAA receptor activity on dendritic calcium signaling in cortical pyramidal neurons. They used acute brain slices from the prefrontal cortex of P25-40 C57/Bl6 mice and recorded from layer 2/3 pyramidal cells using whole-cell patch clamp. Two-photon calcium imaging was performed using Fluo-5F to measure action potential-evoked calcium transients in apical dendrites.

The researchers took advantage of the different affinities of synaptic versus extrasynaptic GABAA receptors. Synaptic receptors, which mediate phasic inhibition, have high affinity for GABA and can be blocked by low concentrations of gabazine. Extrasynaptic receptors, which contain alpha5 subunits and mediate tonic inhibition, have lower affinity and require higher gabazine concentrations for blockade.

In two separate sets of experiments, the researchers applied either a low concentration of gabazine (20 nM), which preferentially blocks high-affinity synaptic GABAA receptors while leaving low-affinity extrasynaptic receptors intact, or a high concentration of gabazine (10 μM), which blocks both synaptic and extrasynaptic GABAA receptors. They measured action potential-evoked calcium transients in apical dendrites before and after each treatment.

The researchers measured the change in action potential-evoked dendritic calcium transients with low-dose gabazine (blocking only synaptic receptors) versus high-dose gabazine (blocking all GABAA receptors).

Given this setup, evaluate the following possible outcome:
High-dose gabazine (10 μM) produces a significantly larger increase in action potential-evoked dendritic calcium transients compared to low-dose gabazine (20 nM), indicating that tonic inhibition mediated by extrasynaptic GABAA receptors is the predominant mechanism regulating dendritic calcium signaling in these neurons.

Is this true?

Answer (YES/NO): NO